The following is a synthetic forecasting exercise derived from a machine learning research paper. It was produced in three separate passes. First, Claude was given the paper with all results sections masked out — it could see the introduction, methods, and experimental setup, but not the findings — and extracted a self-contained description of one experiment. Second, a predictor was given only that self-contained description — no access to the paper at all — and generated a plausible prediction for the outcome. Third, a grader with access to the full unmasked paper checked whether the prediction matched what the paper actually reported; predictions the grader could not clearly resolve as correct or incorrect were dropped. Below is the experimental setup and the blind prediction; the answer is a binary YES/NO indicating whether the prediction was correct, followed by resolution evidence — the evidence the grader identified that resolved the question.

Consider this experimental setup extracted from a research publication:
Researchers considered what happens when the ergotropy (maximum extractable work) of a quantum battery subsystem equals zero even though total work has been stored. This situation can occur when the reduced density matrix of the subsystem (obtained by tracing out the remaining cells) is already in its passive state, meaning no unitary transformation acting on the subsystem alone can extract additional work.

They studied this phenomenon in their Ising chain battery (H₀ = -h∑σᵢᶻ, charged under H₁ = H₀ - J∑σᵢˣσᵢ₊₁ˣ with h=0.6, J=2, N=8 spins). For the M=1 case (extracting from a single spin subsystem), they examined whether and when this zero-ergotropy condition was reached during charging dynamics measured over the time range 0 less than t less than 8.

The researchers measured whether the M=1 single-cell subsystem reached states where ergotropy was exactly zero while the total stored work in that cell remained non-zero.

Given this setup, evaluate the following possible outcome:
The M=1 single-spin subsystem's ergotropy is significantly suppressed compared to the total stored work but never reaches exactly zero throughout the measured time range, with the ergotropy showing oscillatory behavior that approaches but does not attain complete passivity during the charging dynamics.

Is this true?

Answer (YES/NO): NO